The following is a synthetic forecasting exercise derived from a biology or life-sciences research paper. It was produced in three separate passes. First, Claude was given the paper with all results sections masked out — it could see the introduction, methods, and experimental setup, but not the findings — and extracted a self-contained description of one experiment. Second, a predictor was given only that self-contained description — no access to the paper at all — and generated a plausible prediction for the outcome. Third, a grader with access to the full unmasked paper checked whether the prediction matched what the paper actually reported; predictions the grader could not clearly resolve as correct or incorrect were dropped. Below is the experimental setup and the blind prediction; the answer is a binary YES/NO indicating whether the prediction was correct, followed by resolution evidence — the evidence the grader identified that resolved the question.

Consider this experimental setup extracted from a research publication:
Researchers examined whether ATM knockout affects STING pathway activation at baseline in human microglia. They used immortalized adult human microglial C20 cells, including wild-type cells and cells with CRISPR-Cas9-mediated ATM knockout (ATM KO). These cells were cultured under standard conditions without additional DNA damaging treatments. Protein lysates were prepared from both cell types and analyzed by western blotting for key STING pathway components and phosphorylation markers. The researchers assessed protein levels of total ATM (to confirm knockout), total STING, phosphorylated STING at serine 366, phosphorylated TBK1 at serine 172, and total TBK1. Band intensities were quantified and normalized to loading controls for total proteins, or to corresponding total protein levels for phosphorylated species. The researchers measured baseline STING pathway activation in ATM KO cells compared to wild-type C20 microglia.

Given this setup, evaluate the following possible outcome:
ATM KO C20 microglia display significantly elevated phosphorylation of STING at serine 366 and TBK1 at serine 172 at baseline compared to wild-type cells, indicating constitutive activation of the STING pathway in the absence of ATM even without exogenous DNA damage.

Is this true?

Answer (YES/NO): YES